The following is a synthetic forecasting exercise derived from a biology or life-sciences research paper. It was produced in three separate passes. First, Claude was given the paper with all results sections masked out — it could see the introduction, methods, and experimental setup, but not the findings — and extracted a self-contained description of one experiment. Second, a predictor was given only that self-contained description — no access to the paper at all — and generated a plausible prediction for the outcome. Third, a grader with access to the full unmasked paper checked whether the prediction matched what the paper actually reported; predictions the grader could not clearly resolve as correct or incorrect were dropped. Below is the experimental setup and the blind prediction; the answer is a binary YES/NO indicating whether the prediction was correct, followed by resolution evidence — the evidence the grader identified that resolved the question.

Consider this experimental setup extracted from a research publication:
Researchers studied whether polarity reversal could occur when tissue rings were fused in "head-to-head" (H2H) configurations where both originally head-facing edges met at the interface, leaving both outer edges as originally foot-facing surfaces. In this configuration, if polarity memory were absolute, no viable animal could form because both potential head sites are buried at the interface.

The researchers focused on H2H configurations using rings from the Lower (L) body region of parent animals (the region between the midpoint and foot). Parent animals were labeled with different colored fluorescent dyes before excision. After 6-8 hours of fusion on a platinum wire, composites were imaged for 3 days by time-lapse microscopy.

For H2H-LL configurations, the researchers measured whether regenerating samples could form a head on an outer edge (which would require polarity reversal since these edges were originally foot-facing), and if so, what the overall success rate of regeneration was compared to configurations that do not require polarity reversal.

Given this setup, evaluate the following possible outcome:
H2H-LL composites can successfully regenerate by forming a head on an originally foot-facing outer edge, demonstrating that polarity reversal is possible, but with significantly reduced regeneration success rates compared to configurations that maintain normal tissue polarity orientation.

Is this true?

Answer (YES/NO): YES